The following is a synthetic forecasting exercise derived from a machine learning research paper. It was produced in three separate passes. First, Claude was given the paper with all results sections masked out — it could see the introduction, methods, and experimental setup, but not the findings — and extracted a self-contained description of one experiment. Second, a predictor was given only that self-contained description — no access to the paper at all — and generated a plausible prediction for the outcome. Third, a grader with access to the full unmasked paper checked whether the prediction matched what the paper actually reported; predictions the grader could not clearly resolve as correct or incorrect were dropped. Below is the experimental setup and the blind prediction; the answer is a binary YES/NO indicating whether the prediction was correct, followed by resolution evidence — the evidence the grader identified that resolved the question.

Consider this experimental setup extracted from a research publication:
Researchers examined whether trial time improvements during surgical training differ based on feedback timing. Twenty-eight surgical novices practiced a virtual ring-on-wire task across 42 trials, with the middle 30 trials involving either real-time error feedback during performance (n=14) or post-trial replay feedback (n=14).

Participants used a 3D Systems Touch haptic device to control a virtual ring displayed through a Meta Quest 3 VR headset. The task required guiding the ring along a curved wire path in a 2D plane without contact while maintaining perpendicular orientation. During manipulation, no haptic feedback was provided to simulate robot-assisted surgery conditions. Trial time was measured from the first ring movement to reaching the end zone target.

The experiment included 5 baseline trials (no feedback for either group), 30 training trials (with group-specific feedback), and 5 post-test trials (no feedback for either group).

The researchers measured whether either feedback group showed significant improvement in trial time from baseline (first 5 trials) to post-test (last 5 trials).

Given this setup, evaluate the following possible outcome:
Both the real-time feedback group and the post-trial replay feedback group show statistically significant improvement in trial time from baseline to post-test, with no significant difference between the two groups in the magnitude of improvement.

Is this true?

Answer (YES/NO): NO